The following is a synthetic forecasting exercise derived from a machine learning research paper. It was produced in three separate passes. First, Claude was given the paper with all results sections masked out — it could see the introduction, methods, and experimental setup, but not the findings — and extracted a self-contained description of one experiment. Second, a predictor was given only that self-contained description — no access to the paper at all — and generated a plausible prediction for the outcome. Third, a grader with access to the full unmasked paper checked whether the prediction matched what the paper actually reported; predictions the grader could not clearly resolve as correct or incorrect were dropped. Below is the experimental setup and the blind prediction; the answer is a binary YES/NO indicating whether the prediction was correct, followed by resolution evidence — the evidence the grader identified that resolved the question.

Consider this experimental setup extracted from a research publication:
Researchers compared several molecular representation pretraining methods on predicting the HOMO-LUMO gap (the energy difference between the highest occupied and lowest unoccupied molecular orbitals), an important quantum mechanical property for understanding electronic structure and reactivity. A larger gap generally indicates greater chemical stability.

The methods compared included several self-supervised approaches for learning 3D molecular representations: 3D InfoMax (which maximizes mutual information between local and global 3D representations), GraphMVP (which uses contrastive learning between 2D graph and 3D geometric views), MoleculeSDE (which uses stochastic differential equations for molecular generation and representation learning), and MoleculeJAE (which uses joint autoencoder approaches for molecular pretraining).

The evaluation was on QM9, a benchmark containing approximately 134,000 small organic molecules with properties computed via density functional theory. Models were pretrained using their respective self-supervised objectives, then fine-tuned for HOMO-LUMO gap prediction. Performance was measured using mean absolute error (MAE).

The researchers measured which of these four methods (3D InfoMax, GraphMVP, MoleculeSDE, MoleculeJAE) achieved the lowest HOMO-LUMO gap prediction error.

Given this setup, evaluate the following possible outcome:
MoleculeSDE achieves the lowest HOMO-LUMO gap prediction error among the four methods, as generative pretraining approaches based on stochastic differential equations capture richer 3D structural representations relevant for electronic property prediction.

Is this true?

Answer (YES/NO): YES